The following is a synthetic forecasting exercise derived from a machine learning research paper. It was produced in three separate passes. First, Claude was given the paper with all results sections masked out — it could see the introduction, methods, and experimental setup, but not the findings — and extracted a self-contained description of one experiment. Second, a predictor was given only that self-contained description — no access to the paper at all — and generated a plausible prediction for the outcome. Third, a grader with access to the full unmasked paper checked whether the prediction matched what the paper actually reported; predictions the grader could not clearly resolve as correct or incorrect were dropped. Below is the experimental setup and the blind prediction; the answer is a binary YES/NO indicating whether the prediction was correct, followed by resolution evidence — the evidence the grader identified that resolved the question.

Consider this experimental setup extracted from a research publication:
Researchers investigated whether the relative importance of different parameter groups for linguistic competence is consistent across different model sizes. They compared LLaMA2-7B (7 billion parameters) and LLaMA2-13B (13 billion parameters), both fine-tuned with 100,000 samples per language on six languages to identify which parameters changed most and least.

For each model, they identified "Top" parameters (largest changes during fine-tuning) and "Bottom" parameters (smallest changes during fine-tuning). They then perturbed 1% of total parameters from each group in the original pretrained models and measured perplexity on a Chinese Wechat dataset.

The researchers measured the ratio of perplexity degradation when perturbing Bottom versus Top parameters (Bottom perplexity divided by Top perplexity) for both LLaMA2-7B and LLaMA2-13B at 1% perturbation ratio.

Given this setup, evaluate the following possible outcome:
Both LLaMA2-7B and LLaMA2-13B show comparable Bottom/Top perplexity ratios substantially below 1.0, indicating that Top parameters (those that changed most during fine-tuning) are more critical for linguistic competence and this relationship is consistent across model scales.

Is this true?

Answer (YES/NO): NO